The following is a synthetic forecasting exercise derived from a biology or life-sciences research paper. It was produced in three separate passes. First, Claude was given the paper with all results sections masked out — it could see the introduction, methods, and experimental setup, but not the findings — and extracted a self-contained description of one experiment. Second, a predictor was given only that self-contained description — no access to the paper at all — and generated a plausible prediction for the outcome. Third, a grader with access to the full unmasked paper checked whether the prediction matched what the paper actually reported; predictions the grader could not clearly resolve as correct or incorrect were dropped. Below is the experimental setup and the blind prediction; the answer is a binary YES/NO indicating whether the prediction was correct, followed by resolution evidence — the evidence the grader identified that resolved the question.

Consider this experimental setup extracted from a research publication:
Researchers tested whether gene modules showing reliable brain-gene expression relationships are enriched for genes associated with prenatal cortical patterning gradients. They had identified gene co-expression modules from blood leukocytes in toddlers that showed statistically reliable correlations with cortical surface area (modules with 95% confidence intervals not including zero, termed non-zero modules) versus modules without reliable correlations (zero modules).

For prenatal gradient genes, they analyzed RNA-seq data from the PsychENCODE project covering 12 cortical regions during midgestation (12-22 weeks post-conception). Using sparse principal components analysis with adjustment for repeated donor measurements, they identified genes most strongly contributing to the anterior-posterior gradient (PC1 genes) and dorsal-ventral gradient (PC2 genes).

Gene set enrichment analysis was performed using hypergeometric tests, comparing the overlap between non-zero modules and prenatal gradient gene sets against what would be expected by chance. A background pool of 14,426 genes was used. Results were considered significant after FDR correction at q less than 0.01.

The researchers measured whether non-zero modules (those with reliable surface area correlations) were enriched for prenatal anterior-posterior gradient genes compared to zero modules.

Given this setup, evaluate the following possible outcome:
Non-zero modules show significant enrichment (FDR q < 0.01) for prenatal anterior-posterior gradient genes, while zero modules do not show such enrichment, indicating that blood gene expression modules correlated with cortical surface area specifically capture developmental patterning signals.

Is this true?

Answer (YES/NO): YES